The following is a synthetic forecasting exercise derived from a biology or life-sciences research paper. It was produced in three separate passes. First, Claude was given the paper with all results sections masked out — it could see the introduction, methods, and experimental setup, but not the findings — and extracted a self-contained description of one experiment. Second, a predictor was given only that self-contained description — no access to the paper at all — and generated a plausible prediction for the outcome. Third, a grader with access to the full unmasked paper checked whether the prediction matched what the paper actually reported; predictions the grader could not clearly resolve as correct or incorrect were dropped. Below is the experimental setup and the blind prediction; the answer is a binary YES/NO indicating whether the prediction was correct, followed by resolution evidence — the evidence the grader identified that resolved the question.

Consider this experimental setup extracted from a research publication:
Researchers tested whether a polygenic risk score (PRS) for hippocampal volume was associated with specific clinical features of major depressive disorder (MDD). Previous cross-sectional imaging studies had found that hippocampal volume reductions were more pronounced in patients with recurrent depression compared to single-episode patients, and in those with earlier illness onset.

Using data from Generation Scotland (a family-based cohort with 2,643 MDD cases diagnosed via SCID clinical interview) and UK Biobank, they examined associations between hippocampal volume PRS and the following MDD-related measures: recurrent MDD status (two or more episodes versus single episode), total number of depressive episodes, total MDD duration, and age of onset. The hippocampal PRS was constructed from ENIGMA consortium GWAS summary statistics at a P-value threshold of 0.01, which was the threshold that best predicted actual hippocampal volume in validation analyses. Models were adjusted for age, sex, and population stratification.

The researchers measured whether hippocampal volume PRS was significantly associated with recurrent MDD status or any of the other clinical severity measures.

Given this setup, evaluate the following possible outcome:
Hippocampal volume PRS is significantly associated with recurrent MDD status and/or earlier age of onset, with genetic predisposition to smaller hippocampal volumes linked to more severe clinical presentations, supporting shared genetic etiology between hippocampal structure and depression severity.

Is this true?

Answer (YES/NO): NO